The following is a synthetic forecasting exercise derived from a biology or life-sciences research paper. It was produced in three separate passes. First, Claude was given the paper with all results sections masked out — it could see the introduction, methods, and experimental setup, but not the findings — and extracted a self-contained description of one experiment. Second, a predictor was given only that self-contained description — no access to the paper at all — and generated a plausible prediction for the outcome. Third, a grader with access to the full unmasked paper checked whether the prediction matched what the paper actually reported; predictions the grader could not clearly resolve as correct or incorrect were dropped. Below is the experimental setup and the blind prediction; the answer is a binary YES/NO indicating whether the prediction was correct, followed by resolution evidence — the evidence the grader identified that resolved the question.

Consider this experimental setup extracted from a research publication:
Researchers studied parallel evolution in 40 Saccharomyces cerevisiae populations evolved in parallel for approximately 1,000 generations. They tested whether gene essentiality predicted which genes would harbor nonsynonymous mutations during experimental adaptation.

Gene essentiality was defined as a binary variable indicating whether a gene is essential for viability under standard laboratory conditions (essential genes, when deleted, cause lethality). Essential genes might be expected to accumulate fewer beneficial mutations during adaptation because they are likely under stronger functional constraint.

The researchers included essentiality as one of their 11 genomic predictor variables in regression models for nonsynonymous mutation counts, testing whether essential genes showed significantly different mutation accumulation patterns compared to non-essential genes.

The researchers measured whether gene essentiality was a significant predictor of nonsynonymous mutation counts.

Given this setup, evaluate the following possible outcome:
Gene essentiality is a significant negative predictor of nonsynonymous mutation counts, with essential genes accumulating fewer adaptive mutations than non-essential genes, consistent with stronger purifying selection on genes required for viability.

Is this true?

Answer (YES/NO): NO